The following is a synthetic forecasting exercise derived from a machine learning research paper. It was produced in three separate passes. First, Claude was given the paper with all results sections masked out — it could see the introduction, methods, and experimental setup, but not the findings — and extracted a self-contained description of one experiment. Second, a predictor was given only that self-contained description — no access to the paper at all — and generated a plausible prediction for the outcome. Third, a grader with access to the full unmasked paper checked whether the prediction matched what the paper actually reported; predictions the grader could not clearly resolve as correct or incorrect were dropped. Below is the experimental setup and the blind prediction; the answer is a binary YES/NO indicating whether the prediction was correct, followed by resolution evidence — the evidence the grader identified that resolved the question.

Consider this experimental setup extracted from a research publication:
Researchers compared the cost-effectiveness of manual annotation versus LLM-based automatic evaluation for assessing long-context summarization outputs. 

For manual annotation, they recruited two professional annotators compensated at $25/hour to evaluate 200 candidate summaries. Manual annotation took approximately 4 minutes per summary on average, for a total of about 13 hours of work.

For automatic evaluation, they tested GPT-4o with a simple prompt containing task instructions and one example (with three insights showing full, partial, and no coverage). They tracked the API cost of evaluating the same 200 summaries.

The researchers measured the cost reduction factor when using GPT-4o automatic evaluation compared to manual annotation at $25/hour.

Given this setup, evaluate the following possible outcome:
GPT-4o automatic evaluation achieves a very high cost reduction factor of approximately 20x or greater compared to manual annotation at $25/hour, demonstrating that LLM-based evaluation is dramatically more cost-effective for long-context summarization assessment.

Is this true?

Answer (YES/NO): YES